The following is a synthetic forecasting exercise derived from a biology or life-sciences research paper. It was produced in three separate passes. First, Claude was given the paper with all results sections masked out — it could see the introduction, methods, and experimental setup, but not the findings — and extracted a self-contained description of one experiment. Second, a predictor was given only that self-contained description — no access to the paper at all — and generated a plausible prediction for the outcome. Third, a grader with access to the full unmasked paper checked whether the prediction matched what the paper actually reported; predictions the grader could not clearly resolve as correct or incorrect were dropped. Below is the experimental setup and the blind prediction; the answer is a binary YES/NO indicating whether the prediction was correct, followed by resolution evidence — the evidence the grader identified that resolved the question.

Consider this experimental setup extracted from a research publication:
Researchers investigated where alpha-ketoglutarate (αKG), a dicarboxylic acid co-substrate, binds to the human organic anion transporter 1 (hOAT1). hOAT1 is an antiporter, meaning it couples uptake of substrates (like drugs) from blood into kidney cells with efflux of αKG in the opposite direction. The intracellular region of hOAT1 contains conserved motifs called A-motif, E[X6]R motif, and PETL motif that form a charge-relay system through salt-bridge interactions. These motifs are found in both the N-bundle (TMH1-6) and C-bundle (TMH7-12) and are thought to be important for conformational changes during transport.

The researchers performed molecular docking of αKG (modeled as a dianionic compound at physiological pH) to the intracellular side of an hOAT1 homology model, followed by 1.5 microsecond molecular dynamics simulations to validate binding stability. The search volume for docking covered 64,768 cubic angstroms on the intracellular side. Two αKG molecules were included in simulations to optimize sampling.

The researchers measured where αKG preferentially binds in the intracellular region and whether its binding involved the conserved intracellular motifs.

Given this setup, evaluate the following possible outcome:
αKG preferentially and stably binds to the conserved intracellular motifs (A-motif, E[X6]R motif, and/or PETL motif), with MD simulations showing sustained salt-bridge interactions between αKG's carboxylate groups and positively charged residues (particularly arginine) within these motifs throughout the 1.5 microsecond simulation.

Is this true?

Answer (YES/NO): YES